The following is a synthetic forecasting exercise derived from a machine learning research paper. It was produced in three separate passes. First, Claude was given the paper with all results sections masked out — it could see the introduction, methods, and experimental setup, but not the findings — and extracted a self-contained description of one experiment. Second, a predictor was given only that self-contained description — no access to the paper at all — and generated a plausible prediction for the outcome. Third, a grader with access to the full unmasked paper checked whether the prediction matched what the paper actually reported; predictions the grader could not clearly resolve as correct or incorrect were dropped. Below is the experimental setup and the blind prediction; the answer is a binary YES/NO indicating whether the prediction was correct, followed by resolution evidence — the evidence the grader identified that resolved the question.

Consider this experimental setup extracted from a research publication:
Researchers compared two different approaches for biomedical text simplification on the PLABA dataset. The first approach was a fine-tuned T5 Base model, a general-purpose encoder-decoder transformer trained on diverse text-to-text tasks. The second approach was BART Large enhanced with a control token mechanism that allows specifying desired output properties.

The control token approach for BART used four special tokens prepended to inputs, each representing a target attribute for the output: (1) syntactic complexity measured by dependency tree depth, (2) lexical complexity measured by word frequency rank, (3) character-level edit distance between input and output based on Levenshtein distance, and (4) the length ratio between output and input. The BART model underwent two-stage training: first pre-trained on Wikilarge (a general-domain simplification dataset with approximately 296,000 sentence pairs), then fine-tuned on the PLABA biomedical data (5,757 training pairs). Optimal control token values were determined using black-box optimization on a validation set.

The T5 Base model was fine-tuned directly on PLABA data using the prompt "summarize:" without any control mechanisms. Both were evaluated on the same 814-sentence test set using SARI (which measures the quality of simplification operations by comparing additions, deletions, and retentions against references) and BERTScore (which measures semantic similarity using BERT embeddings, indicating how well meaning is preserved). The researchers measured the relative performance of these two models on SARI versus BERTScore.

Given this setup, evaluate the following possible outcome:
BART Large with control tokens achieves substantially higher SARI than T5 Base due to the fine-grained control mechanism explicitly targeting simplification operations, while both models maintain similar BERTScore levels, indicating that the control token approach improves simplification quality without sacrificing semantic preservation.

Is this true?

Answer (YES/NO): NO